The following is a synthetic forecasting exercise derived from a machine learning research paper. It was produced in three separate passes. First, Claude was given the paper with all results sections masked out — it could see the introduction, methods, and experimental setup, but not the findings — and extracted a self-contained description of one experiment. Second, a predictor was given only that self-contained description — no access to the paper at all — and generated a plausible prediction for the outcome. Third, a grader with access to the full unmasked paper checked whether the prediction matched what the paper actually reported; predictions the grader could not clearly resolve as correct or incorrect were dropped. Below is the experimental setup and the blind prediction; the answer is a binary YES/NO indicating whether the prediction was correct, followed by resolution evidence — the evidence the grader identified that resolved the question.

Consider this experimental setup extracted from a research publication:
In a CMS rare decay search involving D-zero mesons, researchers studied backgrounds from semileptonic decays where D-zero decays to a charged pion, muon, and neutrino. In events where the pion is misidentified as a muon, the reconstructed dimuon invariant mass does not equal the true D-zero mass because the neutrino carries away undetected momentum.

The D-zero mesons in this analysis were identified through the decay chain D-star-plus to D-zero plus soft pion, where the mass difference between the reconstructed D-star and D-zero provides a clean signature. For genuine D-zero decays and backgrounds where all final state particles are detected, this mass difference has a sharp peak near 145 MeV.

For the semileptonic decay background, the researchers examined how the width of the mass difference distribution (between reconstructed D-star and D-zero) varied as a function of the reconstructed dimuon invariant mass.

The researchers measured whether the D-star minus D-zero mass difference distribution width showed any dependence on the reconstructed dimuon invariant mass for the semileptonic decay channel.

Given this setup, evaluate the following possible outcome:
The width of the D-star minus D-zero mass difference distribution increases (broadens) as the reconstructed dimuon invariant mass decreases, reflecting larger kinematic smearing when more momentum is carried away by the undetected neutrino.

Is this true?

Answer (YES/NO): YES